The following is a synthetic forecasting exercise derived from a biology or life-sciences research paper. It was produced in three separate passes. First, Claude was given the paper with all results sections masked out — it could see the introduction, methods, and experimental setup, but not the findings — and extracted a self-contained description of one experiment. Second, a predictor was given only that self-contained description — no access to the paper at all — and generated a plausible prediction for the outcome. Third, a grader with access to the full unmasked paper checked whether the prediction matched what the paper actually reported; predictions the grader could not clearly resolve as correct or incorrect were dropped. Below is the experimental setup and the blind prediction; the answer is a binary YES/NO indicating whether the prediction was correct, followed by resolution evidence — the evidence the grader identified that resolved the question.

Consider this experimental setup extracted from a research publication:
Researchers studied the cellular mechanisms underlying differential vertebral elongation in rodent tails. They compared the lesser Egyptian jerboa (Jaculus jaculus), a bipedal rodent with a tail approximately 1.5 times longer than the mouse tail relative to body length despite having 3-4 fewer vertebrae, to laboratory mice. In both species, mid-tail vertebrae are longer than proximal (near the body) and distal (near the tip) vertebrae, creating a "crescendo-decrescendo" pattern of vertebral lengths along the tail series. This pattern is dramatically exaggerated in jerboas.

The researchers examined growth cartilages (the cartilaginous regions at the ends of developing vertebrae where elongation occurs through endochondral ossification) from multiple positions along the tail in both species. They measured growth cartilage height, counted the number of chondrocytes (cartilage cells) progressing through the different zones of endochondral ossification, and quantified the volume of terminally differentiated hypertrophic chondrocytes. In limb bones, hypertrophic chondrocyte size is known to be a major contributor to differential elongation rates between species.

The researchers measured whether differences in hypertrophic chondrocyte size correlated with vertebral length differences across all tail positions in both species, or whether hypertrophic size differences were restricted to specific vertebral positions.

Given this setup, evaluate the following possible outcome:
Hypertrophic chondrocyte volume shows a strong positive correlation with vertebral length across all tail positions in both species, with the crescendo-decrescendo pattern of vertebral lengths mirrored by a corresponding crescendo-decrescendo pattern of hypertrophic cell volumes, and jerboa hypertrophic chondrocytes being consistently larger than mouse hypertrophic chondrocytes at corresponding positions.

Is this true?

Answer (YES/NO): NO